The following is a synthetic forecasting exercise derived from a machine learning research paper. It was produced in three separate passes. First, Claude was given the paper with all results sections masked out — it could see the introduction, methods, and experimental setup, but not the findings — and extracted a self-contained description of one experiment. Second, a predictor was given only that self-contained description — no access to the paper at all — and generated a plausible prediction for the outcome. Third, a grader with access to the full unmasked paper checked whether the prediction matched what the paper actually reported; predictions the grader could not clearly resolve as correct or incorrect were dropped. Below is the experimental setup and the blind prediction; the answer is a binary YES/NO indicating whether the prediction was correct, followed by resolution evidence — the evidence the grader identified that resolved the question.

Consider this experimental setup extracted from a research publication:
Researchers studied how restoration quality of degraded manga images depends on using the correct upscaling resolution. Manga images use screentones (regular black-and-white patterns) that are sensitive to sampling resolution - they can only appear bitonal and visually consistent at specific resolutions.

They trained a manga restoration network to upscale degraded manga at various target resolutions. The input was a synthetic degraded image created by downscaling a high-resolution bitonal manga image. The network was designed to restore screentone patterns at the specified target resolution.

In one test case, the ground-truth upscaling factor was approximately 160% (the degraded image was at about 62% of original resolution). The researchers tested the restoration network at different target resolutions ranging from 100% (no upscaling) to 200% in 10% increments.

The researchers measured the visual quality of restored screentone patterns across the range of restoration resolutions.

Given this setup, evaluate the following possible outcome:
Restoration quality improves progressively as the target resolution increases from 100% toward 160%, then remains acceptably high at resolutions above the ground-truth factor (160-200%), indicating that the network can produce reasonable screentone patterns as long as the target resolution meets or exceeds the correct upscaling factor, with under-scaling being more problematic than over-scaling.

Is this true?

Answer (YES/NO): NO